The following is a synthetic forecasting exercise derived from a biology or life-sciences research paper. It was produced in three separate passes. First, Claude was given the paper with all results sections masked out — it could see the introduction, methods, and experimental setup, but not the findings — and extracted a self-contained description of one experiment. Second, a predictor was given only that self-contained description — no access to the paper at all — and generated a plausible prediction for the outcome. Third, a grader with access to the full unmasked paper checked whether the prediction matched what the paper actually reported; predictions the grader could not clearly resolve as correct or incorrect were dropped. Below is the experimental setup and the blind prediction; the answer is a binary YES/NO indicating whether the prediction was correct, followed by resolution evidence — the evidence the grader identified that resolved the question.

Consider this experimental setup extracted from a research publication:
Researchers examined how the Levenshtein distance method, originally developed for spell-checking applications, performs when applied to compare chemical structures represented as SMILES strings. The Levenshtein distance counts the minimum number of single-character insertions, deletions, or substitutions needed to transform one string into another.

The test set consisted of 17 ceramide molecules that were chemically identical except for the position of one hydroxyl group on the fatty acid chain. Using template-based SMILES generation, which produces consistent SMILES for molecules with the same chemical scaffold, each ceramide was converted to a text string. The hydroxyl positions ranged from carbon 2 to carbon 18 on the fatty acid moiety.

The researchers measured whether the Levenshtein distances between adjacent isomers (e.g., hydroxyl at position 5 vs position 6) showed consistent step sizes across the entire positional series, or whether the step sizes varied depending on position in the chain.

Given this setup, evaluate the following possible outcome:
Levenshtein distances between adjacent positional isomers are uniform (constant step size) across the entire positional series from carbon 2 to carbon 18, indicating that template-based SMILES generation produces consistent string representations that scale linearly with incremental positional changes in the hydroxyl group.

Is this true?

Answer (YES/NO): NO